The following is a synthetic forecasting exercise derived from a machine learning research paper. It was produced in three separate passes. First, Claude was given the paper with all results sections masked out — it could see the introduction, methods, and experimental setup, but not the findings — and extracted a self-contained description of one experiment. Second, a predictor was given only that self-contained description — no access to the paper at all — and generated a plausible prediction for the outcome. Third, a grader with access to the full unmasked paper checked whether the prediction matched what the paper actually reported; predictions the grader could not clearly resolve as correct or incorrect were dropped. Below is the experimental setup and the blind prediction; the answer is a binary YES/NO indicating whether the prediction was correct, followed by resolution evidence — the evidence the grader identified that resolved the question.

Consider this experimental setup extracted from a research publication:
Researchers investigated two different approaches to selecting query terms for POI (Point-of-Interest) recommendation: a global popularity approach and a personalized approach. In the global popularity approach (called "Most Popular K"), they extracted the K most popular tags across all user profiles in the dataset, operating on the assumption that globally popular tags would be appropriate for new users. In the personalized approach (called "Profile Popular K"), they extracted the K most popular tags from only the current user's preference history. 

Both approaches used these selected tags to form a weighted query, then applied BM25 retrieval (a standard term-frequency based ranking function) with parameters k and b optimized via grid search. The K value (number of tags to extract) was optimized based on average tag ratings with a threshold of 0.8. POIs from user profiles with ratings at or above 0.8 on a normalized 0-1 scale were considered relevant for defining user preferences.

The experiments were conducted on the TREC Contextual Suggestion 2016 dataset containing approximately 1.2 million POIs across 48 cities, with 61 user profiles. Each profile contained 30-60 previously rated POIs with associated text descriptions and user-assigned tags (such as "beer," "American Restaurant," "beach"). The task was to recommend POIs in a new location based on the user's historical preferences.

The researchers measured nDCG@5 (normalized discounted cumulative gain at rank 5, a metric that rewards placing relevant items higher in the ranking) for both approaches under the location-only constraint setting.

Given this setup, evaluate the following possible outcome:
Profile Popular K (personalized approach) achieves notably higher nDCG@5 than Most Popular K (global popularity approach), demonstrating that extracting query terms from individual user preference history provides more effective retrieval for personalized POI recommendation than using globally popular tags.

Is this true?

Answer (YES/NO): YES